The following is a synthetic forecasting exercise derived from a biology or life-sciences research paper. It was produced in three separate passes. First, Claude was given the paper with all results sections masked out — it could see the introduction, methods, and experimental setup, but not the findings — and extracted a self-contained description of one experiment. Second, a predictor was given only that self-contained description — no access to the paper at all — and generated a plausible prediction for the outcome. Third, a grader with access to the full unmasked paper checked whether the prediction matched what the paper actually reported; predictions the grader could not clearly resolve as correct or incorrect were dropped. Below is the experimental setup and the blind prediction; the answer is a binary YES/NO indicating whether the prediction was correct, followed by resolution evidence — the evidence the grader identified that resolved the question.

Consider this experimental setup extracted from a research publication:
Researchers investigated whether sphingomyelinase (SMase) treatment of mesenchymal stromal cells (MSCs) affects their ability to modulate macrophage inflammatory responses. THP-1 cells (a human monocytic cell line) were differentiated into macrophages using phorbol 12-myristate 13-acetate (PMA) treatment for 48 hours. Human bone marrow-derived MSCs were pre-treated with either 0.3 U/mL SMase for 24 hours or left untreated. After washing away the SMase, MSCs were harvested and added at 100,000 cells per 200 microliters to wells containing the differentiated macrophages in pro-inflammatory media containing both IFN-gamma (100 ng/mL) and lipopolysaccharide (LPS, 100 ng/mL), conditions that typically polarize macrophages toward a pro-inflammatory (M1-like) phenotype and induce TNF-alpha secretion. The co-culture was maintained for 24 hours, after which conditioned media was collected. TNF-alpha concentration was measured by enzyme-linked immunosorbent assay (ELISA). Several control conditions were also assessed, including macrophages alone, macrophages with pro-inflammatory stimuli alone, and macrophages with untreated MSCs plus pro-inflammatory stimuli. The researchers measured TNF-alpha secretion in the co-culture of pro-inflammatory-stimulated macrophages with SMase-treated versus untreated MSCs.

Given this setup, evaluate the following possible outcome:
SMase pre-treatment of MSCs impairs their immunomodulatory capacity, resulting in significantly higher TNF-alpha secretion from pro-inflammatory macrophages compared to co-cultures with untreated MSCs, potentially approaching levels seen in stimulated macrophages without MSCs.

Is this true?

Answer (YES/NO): NO